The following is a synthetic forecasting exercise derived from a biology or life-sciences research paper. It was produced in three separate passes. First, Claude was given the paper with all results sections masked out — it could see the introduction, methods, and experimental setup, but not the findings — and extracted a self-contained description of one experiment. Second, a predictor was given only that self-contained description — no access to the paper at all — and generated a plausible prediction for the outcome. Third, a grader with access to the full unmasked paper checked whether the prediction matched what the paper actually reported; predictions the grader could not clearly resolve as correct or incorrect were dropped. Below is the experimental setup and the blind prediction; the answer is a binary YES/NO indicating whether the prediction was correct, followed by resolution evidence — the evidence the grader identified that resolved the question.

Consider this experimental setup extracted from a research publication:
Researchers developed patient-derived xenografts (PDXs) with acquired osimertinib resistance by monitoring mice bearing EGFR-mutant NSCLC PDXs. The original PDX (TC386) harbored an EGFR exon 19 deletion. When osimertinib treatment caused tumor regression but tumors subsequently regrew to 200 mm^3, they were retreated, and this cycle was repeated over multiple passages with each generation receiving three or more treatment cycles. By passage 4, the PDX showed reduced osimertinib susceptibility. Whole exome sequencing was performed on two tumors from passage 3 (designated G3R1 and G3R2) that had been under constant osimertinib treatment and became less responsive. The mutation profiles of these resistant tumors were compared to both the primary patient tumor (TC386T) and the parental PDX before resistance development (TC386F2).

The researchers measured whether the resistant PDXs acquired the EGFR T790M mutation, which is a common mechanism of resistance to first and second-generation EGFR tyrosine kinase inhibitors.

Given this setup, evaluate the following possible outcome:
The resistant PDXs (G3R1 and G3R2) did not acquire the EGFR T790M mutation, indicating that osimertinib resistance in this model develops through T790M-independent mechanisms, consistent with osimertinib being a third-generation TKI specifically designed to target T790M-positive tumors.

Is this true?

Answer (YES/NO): YES